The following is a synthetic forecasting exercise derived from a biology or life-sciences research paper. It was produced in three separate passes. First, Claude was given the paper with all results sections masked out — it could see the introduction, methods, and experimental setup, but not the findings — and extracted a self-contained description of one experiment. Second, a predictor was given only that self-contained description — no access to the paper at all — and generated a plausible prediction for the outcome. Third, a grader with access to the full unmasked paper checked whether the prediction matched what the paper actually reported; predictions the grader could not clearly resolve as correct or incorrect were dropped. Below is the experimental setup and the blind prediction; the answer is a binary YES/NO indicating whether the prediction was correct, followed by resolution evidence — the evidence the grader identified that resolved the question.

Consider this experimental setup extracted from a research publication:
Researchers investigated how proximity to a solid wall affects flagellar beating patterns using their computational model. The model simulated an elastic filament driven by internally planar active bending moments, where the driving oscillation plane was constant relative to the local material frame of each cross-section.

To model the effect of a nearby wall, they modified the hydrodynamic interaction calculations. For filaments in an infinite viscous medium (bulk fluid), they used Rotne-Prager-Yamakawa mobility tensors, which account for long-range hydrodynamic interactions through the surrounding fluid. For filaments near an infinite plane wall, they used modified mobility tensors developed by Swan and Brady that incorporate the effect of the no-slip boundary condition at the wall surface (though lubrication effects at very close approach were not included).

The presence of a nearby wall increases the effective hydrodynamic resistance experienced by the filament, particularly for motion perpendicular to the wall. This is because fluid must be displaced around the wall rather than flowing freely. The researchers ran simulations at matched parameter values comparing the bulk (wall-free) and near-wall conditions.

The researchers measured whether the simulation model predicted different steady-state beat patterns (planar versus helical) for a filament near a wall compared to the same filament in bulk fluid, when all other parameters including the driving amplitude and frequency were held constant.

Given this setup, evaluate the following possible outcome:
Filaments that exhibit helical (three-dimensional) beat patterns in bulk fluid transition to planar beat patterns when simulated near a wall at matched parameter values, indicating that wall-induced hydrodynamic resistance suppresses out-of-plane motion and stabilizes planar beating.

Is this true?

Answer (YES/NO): NO